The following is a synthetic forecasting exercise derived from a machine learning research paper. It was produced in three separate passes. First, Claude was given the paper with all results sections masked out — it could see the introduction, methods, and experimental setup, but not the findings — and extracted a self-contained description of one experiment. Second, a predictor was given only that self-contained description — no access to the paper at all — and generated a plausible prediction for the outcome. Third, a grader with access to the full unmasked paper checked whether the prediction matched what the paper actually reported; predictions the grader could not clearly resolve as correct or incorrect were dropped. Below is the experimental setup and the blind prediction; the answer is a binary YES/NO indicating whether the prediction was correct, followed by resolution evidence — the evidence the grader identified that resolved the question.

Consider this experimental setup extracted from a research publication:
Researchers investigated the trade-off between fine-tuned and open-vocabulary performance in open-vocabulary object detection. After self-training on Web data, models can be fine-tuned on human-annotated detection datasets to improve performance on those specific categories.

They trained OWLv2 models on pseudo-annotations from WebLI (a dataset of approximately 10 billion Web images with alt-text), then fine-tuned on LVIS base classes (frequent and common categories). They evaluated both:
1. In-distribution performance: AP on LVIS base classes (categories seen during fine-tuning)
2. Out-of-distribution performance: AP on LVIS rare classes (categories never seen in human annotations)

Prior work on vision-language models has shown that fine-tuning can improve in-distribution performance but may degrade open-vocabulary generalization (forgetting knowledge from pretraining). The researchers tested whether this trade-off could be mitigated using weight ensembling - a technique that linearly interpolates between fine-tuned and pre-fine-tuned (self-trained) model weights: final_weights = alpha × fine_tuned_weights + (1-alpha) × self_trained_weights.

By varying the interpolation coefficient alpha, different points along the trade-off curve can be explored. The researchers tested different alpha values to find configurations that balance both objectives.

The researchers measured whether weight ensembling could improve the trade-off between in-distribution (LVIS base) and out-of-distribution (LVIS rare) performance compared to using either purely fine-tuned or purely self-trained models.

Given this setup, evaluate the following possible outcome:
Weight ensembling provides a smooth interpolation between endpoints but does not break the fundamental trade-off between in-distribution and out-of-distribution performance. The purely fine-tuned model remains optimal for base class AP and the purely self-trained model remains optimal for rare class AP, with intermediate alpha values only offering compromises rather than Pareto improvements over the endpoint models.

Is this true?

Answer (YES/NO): NO